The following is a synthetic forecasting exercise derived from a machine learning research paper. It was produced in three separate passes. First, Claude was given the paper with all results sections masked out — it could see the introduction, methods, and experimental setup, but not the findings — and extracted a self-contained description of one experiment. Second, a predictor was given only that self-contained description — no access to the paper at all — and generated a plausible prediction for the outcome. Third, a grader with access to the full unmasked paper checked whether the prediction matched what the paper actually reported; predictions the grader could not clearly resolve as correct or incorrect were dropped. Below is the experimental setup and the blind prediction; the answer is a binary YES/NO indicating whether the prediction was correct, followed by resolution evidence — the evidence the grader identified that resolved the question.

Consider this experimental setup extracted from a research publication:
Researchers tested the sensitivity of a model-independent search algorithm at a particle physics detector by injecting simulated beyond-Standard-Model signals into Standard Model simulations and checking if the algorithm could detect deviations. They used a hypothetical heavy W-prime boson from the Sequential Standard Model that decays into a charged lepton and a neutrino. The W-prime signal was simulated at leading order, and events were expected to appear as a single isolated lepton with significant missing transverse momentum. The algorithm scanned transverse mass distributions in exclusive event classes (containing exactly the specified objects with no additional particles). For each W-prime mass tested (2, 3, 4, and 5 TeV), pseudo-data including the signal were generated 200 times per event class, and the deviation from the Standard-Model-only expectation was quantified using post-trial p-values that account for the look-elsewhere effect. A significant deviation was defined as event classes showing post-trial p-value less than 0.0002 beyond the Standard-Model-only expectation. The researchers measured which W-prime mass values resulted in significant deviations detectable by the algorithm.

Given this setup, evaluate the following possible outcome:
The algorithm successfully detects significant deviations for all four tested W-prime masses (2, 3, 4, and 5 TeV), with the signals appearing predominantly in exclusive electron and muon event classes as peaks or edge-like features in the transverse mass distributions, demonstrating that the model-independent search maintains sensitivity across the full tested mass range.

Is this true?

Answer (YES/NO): NO